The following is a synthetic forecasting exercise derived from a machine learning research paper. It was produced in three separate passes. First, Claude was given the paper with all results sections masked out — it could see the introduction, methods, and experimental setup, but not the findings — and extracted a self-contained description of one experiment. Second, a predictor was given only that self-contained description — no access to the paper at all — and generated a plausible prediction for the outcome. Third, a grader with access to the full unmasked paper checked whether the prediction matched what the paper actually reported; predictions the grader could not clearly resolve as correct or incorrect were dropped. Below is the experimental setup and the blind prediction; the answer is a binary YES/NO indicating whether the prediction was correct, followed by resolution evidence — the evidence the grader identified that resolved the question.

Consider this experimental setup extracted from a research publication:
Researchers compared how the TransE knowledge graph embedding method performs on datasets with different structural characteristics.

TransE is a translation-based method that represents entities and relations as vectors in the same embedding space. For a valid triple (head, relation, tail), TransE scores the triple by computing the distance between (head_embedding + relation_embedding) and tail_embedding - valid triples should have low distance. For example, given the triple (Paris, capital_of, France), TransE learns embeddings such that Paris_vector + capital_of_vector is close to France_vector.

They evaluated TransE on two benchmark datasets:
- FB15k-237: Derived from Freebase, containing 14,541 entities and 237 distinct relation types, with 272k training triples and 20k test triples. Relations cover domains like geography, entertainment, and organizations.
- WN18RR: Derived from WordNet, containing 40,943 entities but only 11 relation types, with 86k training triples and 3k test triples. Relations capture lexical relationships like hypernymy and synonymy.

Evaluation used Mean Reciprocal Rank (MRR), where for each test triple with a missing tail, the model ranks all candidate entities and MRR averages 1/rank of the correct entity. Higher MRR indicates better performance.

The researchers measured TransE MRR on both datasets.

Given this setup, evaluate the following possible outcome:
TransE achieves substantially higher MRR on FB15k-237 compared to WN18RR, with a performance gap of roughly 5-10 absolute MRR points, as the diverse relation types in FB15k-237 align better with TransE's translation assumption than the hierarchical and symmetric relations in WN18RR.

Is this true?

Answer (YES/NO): YES